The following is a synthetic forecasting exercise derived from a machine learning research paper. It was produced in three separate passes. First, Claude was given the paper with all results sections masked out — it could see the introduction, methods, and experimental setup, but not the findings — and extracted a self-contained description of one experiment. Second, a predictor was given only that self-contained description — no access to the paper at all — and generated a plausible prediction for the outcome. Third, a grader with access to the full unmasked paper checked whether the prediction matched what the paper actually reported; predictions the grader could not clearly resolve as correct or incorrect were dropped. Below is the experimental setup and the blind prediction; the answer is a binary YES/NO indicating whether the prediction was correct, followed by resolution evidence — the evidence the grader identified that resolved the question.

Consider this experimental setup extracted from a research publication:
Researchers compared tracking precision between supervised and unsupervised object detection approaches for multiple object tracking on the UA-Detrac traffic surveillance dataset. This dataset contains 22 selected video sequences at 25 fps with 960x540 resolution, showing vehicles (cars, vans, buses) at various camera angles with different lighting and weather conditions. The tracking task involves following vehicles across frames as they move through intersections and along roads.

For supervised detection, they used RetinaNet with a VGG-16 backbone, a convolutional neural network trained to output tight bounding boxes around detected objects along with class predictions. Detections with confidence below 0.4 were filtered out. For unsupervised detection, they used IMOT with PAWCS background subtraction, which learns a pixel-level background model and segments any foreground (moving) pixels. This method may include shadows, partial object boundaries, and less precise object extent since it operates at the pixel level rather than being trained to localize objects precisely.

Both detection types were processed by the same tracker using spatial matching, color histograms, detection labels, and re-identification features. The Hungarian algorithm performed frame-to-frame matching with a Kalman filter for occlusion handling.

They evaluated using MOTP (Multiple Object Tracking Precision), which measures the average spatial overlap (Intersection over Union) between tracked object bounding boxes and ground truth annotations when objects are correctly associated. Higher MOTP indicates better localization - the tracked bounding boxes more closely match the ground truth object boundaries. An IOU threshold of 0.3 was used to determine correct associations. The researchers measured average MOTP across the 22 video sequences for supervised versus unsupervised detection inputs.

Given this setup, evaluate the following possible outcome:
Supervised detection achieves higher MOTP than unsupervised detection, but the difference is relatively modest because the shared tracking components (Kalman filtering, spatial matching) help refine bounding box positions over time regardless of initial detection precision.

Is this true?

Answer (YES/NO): NO